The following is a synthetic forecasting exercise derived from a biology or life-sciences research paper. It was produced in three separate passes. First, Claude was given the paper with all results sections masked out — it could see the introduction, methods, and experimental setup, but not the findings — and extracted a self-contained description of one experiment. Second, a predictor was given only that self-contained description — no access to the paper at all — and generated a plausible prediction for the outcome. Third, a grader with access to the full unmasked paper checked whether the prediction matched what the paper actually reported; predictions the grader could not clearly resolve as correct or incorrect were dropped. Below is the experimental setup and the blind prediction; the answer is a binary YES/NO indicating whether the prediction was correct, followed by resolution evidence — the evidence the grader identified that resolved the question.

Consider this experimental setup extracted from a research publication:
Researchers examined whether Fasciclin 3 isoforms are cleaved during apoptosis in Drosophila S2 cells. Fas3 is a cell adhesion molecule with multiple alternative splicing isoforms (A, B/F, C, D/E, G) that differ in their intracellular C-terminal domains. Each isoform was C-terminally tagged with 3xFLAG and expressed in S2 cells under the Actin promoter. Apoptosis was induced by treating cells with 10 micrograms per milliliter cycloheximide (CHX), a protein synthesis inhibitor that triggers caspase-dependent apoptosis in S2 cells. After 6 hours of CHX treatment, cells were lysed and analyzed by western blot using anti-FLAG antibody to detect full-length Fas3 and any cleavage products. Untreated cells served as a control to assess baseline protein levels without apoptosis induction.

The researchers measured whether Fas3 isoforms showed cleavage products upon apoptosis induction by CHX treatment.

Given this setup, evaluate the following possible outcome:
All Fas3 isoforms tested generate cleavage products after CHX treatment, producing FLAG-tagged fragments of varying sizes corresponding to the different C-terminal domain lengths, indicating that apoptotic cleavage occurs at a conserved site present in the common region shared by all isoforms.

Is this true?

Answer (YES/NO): NO